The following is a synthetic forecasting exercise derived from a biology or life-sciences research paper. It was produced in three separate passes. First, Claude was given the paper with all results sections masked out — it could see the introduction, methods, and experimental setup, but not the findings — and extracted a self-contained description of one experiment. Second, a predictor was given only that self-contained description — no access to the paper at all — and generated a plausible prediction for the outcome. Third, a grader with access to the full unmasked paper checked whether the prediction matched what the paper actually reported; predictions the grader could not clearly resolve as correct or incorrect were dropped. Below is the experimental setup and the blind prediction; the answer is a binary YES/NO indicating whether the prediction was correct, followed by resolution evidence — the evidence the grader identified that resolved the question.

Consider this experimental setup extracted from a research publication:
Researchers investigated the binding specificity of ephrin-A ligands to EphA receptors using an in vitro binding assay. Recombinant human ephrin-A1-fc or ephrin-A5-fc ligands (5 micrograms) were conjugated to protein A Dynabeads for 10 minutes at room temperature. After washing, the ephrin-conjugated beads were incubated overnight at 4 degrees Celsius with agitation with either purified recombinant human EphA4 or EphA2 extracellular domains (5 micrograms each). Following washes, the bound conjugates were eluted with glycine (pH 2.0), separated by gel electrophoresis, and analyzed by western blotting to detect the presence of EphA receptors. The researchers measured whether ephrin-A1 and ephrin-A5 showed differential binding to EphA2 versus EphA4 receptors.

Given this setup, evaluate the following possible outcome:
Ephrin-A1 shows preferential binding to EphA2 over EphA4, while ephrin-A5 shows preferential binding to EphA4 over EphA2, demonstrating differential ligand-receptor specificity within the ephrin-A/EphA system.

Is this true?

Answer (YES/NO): NO